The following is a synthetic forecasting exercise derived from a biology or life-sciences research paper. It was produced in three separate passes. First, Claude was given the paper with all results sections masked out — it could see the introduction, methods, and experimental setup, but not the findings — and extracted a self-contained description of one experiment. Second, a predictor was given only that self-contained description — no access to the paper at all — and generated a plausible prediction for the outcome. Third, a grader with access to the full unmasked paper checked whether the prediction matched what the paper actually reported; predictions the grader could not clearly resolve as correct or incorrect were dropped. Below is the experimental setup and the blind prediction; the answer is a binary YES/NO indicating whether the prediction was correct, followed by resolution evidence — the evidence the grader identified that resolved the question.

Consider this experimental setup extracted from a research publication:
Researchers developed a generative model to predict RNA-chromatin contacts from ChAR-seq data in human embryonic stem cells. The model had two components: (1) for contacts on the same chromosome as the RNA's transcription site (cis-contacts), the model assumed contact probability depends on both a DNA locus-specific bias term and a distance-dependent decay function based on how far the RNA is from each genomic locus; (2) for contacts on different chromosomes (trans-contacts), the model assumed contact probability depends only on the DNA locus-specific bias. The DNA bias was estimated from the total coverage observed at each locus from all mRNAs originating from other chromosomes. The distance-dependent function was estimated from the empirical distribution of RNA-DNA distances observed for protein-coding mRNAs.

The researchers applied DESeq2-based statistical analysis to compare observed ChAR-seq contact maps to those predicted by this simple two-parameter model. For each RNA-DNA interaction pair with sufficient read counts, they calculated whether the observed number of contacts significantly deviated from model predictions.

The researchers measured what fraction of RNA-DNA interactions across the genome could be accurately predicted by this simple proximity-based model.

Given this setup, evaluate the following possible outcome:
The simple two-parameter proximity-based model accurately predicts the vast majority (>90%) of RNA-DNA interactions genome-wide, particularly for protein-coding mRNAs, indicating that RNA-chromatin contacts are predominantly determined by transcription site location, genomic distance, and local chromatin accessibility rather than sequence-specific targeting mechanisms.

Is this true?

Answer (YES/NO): YES